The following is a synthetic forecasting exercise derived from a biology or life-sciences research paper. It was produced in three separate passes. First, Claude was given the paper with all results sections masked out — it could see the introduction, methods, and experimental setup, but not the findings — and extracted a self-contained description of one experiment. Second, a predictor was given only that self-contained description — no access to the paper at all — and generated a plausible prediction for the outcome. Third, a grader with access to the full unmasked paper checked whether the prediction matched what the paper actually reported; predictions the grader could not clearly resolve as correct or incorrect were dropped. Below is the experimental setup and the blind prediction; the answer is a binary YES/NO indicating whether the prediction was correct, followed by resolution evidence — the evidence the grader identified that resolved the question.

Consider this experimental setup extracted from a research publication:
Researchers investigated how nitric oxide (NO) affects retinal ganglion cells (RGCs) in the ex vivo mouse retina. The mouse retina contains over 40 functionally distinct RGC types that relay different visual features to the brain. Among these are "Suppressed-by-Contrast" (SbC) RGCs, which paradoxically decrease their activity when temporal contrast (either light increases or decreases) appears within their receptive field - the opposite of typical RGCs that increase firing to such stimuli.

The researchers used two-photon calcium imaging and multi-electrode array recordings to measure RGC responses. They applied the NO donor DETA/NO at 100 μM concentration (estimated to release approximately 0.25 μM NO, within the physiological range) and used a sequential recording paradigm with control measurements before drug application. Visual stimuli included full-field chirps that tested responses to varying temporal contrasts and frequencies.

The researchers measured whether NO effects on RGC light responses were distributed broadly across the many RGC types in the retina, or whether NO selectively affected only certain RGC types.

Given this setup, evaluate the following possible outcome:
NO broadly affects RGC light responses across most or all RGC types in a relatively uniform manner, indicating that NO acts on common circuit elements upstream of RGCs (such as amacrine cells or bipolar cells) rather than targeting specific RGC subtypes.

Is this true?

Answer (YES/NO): NO